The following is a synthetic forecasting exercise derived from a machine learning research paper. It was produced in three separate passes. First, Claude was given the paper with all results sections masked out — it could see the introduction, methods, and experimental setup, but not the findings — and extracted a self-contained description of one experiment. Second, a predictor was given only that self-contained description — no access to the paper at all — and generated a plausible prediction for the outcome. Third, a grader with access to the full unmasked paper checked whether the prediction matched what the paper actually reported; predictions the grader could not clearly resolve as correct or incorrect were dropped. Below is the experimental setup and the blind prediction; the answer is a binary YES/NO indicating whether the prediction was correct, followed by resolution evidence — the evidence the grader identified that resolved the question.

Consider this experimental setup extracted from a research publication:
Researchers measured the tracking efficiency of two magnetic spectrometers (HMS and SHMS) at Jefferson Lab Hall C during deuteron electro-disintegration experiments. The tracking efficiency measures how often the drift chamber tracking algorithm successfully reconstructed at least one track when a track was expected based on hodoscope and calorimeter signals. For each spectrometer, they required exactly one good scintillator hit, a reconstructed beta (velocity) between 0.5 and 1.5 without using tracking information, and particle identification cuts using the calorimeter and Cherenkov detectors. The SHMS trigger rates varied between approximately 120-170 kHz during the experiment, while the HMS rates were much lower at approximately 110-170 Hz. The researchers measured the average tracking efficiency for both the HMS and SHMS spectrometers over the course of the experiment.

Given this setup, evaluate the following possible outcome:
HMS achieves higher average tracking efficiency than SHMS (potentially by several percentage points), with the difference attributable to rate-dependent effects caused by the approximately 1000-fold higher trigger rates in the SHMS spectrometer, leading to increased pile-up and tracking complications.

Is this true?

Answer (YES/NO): YES